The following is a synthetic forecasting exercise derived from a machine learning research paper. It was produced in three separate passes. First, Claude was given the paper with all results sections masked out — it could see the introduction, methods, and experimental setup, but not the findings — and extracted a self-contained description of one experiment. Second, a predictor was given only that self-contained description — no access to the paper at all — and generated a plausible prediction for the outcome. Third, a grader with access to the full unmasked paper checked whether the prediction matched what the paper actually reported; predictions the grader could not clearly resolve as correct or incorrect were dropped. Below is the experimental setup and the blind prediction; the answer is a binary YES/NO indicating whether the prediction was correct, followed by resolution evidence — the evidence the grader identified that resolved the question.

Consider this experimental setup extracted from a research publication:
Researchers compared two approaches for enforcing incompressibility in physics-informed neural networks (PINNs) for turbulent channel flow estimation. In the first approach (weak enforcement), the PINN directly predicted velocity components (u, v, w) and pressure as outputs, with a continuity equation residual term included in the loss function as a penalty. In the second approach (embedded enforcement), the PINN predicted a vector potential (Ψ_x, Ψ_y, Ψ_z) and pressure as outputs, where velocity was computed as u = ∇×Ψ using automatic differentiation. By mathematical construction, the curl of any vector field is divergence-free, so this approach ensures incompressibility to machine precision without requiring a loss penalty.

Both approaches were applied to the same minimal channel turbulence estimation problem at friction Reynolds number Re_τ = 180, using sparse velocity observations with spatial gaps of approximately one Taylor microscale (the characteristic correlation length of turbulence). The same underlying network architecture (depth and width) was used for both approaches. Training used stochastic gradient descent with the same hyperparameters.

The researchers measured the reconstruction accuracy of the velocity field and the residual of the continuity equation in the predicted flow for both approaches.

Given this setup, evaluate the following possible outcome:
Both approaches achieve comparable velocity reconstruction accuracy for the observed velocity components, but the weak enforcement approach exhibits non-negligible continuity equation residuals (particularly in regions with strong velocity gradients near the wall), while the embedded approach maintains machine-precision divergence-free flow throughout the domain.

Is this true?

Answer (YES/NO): NO